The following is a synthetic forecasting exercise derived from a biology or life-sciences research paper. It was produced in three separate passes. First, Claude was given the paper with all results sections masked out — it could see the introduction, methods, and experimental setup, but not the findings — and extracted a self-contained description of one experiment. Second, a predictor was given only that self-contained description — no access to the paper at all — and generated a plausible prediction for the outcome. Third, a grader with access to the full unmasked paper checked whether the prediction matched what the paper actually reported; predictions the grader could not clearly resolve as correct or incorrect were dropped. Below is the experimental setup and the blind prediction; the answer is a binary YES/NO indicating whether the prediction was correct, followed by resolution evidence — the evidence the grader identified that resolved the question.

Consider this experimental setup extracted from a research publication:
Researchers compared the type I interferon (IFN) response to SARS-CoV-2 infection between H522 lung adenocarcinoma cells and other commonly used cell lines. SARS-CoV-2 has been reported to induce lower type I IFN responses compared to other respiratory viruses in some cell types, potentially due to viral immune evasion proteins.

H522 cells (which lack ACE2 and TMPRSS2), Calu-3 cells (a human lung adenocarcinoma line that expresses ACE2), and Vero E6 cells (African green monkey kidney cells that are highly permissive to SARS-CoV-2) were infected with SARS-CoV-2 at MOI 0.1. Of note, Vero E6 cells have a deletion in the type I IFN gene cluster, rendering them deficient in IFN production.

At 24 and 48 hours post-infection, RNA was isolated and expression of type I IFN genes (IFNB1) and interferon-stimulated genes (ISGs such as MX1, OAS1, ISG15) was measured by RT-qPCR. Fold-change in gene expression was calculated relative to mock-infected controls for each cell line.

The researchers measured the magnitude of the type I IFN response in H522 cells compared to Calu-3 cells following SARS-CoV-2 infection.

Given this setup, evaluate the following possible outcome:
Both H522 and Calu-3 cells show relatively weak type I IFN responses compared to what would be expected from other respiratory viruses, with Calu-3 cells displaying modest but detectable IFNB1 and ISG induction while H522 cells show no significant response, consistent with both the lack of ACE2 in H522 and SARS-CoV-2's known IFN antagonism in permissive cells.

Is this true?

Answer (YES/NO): NO